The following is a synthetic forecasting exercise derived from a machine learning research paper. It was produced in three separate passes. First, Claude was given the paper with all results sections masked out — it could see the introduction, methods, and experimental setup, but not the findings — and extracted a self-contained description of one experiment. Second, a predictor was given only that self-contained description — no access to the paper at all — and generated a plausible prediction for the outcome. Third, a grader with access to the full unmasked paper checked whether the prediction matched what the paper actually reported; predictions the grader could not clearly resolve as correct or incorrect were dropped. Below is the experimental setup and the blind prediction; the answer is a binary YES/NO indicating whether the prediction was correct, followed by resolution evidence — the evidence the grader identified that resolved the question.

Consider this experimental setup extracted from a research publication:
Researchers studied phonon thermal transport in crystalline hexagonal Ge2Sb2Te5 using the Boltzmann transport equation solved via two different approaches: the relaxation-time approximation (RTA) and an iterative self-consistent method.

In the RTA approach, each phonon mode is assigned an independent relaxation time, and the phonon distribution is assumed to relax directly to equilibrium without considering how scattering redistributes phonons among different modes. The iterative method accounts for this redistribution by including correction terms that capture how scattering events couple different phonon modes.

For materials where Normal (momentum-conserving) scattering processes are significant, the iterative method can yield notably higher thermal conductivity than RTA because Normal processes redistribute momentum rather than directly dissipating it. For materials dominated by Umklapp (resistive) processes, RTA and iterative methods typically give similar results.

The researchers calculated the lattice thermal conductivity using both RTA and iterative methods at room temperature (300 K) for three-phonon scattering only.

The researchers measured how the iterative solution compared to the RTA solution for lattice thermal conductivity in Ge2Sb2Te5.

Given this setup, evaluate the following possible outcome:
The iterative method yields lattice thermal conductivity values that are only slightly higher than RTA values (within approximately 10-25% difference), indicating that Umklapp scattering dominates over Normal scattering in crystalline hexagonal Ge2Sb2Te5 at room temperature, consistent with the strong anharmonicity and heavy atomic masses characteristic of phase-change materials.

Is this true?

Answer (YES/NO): NO